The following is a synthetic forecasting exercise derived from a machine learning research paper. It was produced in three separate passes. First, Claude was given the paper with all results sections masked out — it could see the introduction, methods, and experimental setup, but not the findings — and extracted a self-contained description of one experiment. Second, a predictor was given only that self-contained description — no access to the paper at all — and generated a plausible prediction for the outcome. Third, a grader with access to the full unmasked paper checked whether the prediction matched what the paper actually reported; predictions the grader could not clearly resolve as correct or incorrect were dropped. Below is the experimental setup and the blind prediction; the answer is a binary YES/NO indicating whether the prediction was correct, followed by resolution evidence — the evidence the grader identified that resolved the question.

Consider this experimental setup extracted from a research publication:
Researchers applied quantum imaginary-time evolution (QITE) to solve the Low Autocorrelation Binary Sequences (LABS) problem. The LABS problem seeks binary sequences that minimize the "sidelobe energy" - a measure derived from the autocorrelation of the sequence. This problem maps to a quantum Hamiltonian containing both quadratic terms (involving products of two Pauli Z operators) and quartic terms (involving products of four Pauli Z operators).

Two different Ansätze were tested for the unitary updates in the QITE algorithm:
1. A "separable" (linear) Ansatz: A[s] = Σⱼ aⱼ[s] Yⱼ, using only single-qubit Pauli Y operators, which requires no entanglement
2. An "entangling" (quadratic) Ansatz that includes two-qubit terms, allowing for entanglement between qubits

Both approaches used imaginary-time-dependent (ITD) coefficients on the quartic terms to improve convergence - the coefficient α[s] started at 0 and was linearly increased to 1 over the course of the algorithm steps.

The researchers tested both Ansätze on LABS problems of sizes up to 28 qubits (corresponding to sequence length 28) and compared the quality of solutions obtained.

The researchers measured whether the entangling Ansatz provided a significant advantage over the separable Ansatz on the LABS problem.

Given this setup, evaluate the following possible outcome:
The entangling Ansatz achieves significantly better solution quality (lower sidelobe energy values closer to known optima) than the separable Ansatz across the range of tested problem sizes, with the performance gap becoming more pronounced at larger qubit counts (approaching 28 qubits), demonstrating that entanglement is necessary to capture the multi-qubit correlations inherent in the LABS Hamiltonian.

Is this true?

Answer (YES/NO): NO